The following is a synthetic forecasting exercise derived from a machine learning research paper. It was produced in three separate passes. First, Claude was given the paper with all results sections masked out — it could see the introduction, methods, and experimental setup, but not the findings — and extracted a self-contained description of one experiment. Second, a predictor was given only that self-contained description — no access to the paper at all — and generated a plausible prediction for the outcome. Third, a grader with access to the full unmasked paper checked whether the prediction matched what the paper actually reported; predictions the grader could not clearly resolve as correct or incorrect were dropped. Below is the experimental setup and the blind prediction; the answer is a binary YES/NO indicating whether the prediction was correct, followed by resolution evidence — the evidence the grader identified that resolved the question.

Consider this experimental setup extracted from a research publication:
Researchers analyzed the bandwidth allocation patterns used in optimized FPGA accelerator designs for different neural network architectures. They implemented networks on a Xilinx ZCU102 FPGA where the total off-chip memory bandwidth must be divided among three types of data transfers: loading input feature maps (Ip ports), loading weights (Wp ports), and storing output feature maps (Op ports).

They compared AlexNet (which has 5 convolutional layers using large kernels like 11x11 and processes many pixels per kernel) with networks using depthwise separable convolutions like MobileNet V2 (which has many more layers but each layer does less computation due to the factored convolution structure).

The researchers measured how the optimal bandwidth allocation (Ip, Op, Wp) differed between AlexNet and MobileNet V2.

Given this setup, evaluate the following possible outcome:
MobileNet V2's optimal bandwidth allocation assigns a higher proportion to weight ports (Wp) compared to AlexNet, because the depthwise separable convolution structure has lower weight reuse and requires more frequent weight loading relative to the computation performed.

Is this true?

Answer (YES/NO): YES